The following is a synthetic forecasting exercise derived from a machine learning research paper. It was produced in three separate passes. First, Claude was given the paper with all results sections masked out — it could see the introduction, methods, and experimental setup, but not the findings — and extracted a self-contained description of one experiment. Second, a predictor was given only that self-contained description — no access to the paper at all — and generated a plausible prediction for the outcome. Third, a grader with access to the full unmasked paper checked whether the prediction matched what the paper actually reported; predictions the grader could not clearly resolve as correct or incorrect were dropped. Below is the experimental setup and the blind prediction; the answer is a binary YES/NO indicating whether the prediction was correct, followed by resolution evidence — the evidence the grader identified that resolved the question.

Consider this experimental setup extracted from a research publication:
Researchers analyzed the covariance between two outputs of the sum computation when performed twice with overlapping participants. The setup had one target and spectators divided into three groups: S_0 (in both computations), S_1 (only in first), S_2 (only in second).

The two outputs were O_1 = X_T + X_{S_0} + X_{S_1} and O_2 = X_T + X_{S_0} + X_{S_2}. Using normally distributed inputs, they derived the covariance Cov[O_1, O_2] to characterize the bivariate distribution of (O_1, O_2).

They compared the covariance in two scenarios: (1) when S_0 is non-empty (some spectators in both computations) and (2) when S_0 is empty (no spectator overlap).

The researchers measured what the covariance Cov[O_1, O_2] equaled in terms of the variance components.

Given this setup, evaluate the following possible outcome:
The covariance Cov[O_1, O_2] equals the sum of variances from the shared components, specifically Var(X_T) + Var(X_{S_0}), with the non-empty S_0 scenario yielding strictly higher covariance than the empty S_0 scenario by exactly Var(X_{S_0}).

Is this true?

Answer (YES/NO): YES